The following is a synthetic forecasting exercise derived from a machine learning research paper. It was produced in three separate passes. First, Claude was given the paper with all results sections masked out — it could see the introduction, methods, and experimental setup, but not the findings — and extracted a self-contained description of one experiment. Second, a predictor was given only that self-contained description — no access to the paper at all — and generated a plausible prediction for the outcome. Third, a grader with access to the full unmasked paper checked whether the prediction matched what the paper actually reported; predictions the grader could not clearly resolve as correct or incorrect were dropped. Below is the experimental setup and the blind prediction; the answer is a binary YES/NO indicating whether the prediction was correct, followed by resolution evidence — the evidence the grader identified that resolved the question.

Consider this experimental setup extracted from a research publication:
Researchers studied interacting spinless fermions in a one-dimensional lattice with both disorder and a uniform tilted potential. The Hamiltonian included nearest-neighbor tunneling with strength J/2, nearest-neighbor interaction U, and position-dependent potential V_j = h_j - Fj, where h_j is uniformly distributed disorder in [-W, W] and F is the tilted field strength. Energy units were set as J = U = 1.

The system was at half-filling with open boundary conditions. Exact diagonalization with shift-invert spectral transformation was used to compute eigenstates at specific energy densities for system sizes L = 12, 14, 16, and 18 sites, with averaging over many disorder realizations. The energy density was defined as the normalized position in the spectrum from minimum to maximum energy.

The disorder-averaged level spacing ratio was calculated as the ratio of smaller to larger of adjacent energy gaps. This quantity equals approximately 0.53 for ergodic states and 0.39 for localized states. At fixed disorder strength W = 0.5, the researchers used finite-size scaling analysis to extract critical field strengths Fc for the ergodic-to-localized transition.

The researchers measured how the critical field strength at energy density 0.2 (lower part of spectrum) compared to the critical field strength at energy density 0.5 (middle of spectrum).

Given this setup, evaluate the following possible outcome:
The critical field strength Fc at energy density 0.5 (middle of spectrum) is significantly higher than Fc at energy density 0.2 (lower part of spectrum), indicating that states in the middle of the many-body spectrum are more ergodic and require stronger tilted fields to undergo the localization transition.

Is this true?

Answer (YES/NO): YES